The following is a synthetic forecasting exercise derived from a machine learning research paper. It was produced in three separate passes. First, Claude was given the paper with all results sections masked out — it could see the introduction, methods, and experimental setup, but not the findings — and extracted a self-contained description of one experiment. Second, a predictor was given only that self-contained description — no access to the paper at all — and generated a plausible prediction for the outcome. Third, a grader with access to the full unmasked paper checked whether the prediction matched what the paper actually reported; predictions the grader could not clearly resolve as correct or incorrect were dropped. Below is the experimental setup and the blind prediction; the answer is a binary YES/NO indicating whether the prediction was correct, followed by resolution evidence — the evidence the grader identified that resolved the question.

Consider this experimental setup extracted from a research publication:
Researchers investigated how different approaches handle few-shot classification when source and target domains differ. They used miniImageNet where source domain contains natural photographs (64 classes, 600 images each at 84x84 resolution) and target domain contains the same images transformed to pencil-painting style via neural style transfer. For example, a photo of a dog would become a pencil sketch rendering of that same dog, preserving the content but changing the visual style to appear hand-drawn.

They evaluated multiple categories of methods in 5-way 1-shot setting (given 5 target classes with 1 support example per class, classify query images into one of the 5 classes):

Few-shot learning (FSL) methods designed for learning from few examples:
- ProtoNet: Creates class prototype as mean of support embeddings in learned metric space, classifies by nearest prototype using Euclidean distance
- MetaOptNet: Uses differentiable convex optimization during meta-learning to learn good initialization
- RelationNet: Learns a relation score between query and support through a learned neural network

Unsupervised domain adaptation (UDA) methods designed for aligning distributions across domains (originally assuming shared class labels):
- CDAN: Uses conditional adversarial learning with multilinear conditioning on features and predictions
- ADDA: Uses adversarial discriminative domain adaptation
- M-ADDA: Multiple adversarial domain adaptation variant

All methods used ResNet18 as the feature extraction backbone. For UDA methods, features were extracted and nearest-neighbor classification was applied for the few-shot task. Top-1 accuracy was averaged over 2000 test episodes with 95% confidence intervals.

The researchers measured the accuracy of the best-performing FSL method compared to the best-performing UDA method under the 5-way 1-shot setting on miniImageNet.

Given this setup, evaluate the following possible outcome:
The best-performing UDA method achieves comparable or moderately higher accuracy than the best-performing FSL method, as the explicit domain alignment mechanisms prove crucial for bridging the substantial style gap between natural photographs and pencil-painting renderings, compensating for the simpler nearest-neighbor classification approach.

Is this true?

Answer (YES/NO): YES